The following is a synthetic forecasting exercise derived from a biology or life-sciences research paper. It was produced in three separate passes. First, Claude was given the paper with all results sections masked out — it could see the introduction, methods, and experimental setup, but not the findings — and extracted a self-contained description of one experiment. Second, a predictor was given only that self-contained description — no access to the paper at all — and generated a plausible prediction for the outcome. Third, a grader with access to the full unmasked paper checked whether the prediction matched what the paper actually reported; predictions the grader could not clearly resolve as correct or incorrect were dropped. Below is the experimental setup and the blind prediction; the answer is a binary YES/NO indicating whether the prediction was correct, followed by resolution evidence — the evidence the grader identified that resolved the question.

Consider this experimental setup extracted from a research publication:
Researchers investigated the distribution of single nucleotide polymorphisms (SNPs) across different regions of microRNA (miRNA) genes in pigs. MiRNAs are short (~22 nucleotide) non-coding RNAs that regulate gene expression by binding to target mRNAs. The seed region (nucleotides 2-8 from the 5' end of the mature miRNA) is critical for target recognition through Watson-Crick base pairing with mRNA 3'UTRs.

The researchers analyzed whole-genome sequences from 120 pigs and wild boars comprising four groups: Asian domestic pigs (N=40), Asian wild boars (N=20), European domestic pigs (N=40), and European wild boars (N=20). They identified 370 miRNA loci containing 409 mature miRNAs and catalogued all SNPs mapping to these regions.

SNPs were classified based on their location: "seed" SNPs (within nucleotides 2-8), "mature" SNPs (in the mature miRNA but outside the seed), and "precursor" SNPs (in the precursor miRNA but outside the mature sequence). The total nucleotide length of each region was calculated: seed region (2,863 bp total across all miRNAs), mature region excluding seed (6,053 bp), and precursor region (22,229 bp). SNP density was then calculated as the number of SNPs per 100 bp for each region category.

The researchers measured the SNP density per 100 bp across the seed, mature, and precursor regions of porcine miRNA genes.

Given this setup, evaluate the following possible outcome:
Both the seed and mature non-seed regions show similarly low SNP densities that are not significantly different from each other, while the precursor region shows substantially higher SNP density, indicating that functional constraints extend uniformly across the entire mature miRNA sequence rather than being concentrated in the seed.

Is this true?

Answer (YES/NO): NO